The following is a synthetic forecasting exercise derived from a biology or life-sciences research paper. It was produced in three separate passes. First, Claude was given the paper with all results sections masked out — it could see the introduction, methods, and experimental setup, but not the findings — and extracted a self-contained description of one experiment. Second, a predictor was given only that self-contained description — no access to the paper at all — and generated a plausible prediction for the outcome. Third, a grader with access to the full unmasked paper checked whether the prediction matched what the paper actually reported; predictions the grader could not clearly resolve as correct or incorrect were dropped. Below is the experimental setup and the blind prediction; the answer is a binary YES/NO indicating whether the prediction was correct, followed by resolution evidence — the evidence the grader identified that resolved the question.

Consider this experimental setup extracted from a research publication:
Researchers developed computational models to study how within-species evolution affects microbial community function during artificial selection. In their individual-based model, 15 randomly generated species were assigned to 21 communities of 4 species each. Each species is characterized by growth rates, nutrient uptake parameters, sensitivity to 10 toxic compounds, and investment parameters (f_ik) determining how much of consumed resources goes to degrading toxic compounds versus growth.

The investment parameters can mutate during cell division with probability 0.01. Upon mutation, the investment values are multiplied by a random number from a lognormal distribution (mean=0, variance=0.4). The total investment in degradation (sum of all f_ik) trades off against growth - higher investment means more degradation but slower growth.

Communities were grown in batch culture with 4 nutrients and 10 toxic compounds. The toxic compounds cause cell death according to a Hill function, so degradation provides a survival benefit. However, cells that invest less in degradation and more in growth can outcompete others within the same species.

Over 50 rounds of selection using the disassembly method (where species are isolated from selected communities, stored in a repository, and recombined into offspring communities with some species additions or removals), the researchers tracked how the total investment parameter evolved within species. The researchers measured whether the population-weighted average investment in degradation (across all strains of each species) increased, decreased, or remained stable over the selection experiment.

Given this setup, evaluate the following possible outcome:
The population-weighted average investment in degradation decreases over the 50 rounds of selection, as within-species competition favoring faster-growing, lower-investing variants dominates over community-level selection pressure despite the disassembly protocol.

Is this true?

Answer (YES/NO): YES